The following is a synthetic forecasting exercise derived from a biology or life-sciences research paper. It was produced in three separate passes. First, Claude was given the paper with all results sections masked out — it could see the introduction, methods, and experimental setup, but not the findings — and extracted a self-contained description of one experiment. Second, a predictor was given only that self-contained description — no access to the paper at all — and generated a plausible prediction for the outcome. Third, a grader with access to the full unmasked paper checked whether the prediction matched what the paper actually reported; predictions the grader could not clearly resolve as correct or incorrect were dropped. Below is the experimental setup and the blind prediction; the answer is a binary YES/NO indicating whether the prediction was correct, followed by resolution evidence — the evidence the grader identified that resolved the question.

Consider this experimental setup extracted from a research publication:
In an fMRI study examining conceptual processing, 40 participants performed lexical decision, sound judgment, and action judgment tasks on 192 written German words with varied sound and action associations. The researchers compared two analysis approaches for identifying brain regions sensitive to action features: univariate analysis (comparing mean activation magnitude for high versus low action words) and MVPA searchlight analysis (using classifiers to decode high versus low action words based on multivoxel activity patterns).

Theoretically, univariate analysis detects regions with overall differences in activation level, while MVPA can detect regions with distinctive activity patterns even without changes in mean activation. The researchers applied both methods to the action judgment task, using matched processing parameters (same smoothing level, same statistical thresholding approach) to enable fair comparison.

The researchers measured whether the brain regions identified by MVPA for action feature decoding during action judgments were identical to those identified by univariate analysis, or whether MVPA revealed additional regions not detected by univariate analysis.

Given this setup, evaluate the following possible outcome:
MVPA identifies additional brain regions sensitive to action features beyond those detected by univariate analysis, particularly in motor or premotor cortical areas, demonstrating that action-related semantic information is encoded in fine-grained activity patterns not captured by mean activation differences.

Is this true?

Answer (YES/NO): YES